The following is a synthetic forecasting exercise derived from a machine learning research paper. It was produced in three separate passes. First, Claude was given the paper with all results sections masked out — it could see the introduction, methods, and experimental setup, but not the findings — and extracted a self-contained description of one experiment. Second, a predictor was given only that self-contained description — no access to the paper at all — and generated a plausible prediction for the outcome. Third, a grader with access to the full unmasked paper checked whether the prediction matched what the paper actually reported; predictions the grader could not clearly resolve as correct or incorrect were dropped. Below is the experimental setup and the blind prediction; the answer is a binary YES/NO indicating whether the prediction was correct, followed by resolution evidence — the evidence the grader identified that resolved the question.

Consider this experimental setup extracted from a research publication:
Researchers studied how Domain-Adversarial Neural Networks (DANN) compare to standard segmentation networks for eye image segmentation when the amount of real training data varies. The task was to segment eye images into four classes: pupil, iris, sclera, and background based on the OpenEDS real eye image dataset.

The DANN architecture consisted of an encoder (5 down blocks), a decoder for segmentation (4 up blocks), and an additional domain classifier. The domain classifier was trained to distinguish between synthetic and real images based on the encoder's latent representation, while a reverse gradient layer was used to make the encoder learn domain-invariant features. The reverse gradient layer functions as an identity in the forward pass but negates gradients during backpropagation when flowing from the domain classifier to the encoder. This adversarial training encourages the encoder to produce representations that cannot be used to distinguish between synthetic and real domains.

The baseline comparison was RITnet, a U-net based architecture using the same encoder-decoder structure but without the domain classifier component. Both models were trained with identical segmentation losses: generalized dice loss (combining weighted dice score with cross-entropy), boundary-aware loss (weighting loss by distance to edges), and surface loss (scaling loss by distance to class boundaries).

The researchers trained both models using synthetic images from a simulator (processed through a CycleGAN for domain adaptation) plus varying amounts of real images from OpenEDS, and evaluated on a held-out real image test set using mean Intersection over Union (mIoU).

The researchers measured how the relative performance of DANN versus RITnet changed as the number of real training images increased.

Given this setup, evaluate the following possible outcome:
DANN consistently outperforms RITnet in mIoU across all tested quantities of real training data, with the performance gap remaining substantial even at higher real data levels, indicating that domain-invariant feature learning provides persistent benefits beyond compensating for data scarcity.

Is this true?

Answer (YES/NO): NO